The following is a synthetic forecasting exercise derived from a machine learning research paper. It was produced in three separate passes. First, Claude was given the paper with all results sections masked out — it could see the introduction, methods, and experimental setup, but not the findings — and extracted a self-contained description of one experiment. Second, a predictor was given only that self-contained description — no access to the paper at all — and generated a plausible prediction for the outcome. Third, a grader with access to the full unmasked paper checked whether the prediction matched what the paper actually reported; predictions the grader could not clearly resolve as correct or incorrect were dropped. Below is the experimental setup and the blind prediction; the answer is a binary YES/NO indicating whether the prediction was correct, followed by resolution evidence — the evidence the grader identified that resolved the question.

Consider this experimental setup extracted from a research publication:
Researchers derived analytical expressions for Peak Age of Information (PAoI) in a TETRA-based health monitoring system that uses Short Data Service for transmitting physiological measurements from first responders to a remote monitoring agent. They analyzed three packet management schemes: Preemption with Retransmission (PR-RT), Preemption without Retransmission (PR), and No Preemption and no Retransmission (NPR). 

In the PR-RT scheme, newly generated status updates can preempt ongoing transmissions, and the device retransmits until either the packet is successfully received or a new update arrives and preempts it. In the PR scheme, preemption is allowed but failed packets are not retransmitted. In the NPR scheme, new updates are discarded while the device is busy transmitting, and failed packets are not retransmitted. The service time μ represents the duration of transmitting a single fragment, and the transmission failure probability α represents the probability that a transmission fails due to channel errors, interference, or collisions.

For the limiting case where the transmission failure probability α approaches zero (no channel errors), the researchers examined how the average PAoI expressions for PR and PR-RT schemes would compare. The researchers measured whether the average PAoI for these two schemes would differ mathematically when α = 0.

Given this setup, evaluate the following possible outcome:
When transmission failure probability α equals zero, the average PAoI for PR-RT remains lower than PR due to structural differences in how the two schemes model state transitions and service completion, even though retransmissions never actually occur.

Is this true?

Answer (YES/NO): NO